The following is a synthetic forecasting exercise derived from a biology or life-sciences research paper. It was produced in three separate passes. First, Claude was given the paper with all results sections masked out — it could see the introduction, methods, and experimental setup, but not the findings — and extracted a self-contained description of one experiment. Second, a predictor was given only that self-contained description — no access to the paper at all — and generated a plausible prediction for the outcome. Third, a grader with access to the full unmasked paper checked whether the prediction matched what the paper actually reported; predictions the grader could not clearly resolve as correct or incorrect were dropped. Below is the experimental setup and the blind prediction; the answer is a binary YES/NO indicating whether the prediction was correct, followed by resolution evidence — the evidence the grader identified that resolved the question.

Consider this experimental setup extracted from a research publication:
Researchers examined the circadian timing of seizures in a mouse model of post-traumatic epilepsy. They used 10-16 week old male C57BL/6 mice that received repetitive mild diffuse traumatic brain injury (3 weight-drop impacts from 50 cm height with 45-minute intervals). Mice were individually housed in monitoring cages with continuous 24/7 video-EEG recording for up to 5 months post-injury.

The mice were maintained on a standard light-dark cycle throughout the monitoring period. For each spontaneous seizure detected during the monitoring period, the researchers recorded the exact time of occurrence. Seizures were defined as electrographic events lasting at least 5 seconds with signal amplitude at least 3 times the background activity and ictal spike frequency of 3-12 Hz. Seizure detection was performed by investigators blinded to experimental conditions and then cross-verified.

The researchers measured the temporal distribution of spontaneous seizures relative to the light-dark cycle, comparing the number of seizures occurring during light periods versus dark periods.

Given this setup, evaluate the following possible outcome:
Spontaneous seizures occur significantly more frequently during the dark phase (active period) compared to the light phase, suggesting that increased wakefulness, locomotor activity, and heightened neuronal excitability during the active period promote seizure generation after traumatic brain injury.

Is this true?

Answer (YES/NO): NO